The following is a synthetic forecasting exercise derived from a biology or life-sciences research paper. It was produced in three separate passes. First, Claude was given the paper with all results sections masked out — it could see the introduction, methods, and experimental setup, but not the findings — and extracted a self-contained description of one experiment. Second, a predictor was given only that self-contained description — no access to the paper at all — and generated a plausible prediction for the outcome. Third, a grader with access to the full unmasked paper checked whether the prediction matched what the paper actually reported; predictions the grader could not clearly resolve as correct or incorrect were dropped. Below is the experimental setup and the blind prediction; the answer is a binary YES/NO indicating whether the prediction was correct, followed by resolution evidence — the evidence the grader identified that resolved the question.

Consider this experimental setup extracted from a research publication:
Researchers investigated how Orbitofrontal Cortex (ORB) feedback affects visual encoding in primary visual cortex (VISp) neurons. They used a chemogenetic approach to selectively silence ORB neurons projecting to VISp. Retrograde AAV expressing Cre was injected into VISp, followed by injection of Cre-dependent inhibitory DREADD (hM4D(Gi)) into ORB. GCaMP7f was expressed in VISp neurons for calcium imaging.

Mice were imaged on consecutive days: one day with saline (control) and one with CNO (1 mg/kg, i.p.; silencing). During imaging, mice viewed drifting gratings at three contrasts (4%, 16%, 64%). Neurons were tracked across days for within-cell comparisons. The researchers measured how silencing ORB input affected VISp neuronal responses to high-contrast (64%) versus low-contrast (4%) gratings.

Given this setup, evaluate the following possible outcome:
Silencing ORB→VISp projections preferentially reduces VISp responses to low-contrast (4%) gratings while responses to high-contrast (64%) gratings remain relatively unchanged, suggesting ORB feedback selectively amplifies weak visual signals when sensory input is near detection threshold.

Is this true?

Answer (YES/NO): NO